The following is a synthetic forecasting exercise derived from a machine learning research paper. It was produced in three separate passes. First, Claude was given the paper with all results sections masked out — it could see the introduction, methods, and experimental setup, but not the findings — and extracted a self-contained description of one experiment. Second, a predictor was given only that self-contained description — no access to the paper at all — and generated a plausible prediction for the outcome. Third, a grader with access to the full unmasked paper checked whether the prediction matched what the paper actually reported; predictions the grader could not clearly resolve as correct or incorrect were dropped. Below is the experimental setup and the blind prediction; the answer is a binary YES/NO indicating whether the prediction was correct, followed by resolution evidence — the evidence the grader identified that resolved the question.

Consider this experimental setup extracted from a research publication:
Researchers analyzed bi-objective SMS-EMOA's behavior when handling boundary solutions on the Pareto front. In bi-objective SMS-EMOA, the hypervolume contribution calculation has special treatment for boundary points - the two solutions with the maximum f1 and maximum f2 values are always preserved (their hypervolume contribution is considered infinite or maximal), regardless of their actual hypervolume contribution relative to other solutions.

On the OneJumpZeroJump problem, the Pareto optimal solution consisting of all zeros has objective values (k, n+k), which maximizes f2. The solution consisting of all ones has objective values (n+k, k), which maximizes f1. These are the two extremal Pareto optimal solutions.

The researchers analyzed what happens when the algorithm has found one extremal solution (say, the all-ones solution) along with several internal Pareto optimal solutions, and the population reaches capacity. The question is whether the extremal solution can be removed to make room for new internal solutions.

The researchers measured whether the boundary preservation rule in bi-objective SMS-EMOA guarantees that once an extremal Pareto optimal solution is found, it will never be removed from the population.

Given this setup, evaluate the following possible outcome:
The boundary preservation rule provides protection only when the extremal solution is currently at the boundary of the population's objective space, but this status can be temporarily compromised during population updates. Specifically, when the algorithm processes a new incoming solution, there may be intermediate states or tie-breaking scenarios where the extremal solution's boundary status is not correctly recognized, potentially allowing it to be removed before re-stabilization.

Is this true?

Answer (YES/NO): NO